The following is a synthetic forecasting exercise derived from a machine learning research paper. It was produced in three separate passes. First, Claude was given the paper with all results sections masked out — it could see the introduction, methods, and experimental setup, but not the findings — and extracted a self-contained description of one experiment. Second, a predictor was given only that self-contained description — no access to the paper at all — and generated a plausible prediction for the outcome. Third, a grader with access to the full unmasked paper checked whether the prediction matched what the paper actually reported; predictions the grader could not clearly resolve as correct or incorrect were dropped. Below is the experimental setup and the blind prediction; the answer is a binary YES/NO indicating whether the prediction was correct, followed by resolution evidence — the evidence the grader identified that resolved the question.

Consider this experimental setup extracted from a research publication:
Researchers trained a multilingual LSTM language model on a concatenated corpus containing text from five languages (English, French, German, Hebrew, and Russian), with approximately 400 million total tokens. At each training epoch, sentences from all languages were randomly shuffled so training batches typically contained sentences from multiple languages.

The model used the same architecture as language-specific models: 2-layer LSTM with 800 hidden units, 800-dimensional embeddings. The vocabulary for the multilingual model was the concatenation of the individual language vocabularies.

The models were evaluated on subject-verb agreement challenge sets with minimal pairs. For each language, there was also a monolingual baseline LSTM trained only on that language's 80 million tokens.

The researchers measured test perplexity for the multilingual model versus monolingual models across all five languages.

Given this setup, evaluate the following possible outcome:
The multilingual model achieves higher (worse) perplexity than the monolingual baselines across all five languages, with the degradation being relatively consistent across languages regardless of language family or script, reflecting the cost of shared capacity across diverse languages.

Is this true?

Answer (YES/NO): NO